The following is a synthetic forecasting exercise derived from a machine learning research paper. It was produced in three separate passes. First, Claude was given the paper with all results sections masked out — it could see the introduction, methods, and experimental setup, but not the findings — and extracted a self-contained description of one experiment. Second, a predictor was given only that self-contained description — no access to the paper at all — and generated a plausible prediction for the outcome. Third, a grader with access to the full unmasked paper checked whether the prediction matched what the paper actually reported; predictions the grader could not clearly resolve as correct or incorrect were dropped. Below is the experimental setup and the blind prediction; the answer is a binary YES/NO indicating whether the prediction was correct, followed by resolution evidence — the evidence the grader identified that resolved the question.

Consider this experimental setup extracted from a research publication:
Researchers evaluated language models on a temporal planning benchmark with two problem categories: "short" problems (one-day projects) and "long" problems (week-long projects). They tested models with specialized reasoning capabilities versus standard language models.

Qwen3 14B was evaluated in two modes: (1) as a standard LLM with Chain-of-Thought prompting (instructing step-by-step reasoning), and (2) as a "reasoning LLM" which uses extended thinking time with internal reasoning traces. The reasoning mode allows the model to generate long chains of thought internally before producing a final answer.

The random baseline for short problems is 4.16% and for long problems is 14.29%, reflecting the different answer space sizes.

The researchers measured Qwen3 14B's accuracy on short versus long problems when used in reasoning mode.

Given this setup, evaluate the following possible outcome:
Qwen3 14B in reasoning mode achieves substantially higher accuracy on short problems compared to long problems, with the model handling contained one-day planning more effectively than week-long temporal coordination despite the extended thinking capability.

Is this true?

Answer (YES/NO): NO